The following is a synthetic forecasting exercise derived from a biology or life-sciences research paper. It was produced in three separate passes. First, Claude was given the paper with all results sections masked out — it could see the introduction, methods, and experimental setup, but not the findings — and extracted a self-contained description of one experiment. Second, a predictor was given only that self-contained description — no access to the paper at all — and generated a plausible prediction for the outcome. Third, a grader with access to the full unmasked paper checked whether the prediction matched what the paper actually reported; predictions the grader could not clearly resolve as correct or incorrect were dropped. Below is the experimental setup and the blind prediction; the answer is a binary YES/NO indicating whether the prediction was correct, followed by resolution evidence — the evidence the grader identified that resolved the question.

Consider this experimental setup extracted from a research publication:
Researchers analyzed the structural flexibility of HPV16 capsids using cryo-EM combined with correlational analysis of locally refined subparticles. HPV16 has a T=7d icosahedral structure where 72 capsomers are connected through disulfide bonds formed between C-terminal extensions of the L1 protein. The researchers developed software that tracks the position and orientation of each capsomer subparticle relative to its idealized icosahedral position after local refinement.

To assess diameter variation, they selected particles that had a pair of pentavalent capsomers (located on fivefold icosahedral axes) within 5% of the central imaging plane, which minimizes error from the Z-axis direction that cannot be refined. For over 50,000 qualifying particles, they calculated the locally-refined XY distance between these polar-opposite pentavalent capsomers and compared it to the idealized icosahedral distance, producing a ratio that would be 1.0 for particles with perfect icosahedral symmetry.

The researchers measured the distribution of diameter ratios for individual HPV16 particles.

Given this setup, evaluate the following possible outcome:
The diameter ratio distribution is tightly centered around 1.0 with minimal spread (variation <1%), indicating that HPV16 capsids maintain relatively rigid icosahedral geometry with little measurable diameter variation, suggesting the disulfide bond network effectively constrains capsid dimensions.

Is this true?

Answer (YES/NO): NO